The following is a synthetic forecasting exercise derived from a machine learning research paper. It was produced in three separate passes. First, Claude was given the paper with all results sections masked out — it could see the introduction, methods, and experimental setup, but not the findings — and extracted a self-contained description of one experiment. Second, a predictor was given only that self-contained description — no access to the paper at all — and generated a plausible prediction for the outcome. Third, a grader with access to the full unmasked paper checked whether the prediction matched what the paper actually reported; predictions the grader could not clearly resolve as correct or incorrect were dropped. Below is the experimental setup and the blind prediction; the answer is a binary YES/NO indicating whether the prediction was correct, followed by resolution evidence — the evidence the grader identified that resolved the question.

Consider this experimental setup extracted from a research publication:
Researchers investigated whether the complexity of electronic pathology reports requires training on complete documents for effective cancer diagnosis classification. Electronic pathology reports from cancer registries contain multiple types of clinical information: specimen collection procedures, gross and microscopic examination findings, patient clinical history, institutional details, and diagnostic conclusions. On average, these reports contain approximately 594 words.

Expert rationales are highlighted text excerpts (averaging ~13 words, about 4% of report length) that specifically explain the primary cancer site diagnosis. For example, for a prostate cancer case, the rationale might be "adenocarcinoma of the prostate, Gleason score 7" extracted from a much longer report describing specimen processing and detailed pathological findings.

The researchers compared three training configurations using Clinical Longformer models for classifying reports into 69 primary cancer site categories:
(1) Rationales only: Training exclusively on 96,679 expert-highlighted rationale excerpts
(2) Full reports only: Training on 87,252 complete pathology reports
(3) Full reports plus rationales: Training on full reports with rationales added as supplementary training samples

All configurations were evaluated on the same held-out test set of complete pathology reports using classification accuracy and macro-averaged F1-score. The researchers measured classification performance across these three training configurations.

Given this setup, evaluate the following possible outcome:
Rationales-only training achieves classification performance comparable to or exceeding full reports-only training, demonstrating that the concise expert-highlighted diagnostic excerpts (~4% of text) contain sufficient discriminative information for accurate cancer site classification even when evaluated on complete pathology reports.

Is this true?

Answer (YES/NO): NO